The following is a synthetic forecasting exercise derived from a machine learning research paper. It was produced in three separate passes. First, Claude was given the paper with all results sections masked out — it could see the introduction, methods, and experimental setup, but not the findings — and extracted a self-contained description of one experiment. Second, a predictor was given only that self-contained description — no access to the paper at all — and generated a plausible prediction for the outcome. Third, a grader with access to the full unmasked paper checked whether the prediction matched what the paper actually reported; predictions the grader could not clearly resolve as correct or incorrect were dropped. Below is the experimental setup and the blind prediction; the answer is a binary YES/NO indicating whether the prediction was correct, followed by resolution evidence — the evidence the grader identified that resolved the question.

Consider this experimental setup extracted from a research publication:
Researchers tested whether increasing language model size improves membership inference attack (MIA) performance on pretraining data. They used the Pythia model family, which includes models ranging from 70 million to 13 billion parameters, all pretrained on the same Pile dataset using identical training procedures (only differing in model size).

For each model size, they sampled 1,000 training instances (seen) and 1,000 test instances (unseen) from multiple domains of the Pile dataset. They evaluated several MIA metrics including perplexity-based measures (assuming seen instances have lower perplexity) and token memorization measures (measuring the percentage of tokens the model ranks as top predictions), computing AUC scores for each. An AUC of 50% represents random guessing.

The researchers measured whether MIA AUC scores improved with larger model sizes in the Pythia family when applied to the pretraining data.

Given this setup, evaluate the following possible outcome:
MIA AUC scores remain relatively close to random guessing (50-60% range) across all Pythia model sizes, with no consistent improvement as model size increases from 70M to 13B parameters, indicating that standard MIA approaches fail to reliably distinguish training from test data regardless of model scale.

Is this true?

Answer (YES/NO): YES